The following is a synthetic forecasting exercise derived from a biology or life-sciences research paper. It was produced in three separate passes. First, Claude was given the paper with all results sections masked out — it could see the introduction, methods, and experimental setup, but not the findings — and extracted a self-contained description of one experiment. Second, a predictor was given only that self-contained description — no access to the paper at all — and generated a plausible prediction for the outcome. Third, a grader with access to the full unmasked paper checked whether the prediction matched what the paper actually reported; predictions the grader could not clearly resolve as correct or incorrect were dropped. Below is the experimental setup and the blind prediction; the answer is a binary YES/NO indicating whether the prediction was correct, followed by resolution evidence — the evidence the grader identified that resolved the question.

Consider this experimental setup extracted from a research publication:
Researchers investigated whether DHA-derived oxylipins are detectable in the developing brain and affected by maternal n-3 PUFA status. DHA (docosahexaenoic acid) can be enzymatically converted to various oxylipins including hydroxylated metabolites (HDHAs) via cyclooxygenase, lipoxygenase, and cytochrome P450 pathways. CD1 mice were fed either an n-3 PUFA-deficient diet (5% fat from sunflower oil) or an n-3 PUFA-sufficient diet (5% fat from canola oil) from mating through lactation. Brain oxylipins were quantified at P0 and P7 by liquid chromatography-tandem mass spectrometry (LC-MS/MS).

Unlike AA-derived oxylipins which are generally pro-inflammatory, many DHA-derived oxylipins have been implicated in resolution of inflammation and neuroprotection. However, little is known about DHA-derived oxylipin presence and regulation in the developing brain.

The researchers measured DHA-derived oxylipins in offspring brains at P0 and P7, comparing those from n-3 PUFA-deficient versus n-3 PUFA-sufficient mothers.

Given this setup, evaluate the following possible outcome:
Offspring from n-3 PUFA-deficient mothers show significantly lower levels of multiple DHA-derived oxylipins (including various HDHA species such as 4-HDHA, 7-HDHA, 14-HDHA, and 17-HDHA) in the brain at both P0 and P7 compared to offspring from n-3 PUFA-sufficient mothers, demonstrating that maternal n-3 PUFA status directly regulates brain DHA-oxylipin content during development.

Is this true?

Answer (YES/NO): NO